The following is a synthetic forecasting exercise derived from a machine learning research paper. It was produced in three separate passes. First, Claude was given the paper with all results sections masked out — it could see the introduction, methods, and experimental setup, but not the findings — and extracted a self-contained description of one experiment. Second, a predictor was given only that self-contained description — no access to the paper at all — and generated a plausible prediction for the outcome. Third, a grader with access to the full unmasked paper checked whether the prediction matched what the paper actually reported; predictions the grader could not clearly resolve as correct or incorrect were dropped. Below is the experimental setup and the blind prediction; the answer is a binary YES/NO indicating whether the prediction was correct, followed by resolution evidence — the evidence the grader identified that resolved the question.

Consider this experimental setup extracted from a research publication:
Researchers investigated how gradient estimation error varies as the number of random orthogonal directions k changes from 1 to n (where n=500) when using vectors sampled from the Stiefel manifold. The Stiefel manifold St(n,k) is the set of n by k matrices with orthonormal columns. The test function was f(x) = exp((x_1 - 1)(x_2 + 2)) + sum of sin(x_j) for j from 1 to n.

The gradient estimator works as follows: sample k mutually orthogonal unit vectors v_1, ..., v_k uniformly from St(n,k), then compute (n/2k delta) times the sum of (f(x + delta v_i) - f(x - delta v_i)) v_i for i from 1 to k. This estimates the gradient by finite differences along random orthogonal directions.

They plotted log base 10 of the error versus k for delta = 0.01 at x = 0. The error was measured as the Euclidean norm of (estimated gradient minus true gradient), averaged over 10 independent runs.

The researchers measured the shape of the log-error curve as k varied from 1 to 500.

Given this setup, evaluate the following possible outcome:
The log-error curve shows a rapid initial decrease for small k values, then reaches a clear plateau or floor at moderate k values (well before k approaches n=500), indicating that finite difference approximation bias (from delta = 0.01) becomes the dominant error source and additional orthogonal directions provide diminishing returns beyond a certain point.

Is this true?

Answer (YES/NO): NO